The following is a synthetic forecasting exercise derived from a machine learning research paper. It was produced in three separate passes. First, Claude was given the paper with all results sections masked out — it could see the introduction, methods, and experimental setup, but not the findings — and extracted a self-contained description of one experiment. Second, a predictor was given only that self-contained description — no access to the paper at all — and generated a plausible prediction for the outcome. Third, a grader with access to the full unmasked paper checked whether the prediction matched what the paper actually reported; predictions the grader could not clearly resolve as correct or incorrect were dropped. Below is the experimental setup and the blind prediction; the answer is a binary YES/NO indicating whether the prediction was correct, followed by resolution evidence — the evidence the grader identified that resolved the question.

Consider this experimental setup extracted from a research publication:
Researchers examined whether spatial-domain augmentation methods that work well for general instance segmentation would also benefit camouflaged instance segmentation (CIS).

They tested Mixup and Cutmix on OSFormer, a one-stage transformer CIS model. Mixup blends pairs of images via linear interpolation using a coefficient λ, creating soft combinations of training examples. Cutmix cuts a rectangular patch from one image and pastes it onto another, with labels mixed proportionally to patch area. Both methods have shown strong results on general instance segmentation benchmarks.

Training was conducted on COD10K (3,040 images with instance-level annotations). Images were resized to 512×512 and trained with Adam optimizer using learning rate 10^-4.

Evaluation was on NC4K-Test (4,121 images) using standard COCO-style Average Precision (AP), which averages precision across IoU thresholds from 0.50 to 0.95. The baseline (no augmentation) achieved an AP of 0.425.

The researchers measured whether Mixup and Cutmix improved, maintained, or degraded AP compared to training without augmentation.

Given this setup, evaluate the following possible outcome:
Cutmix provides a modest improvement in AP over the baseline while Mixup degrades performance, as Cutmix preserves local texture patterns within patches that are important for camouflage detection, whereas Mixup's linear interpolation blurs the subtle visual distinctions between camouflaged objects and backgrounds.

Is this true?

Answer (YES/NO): NO